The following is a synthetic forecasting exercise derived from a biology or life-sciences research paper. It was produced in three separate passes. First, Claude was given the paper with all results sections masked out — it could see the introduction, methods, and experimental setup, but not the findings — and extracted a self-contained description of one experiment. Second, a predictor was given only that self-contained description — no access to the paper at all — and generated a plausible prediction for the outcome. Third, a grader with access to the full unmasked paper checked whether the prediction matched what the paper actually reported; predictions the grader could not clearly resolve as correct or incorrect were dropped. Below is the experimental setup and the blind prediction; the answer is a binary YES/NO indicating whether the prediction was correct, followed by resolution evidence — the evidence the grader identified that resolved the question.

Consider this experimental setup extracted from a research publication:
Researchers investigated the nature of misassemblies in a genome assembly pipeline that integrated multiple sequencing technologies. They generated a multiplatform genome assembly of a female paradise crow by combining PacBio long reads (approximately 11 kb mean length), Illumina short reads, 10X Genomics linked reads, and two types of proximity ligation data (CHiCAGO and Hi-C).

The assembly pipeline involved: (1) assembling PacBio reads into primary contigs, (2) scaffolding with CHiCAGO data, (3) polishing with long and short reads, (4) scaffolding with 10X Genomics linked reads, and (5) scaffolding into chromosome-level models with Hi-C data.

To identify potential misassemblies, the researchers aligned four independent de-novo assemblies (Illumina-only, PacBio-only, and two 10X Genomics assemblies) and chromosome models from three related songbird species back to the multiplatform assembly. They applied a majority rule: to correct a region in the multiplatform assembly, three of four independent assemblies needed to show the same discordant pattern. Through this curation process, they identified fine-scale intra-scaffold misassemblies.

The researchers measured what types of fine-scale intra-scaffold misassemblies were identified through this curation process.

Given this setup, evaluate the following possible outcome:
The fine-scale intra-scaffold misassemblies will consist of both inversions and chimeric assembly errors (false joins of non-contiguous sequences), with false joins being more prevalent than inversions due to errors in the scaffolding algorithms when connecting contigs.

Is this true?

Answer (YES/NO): NO